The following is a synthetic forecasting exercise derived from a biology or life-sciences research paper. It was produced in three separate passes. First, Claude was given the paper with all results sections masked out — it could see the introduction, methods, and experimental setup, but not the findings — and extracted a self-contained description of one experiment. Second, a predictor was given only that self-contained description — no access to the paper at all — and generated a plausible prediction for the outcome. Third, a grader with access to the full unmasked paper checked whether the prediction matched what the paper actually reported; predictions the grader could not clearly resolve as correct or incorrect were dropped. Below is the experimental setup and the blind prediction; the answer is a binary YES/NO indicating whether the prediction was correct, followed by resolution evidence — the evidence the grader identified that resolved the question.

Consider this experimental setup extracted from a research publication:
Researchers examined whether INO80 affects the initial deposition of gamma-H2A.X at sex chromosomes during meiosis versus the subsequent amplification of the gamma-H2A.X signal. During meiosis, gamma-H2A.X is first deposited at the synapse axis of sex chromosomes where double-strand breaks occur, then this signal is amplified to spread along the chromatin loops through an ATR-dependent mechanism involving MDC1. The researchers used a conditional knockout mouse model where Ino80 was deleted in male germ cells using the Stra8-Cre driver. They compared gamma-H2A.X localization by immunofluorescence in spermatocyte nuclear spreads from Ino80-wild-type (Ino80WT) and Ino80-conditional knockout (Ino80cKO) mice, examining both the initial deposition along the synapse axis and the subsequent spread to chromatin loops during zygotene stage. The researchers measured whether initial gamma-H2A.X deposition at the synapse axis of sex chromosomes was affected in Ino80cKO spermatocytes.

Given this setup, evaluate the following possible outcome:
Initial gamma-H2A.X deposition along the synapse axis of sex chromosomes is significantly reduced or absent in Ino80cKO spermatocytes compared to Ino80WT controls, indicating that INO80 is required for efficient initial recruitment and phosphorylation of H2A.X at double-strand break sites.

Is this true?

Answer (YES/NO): NO